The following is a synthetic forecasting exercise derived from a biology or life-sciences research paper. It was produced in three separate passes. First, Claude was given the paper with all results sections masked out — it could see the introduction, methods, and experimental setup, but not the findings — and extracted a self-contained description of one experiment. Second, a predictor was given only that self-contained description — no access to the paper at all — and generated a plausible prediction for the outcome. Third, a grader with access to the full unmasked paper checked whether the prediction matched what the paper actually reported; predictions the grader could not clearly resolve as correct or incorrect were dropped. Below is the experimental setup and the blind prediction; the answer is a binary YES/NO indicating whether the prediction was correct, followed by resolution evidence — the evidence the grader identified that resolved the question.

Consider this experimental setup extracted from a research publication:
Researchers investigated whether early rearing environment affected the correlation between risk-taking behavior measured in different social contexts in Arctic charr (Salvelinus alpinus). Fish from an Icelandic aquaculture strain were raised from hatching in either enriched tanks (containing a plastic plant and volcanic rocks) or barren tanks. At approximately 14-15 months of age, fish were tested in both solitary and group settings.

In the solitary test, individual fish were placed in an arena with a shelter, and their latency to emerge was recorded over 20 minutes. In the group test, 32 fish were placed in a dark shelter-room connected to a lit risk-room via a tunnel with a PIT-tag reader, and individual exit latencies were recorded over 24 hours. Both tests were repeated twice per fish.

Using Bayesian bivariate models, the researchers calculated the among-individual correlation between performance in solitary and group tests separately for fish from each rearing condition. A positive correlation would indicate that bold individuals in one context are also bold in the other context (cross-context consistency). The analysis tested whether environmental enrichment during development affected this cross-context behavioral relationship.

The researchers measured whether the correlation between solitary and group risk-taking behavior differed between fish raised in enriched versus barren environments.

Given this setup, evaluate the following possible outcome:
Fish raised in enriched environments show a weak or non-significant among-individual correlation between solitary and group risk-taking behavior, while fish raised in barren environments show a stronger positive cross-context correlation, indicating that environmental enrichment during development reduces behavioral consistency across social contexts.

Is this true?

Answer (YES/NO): NO